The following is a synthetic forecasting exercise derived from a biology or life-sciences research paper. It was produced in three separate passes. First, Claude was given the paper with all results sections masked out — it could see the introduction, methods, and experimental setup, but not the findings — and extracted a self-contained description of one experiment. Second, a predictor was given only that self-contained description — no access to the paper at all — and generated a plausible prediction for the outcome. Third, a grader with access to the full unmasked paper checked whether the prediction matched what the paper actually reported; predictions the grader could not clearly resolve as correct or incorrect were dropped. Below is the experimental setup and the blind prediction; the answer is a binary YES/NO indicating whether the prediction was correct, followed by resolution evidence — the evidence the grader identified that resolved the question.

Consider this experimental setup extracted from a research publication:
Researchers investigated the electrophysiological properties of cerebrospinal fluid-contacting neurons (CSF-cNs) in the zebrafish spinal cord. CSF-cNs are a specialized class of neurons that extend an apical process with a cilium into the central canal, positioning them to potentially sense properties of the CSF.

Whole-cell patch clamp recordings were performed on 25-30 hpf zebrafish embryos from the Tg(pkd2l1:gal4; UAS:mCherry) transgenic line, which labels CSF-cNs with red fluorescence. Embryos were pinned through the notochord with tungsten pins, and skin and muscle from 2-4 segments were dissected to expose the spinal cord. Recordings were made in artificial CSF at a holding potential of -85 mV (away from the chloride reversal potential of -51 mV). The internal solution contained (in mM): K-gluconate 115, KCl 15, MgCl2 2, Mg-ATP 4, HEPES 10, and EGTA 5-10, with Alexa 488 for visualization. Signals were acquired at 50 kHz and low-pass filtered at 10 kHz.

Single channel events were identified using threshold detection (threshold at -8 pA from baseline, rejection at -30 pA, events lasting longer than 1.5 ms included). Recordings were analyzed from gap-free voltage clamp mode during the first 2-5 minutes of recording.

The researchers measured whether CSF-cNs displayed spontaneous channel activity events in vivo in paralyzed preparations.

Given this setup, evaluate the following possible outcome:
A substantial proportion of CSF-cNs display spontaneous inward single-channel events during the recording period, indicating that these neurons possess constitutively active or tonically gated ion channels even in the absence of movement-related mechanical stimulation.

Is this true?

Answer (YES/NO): YES